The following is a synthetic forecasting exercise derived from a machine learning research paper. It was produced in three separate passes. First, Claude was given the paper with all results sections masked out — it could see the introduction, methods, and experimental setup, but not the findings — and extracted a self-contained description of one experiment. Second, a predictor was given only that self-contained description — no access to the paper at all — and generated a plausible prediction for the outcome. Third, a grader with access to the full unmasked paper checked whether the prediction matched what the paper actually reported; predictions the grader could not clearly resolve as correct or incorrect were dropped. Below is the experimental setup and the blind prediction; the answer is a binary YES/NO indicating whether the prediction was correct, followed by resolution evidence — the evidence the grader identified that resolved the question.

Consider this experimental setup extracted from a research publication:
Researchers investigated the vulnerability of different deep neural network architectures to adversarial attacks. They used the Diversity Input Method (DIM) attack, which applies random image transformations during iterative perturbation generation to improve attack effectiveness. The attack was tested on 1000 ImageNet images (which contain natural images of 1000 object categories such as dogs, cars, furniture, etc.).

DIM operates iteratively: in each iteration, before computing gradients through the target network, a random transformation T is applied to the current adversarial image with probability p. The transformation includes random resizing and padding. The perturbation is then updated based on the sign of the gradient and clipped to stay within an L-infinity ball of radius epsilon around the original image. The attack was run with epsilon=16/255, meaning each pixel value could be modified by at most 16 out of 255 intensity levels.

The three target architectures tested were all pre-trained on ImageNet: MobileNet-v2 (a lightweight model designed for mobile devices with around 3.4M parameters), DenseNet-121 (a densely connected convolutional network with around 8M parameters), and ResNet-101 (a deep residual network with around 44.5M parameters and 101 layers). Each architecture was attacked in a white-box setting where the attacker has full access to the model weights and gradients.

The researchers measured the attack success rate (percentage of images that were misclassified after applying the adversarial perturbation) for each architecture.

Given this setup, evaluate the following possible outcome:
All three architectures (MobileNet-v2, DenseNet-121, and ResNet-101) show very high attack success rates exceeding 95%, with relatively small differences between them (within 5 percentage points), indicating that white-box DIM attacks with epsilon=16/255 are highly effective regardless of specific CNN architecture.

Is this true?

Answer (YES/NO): NO